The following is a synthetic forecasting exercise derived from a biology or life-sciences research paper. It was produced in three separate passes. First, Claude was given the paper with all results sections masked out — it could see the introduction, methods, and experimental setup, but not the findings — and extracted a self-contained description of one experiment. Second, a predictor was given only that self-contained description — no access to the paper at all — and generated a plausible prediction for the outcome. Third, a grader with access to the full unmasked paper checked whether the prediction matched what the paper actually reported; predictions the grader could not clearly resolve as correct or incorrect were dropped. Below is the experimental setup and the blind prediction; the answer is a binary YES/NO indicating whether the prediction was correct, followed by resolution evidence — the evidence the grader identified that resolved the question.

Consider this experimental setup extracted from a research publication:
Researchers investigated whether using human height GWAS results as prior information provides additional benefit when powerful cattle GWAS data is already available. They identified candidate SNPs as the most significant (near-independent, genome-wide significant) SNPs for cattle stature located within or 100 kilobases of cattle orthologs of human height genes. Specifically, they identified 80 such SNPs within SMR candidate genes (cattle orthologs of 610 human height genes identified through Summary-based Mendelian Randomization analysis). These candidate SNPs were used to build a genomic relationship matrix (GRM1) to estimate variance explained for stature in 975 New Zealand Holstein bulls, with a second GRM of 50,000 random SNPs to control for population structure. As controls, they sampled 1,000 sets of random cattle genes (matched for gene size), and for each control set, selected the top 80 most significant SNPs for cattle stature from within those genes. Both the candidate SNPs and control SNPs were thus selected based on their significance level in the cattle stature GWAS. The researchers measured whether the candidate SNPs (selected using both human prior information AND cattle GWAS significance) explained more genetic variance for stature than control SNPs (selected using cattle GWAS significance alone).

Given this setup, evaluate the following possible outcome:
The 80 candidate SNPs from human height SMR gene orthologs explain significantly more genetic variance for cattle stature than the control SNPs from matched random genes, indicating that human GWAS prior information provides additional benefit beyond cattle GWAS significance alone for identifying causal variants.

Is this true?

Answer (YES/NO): NO